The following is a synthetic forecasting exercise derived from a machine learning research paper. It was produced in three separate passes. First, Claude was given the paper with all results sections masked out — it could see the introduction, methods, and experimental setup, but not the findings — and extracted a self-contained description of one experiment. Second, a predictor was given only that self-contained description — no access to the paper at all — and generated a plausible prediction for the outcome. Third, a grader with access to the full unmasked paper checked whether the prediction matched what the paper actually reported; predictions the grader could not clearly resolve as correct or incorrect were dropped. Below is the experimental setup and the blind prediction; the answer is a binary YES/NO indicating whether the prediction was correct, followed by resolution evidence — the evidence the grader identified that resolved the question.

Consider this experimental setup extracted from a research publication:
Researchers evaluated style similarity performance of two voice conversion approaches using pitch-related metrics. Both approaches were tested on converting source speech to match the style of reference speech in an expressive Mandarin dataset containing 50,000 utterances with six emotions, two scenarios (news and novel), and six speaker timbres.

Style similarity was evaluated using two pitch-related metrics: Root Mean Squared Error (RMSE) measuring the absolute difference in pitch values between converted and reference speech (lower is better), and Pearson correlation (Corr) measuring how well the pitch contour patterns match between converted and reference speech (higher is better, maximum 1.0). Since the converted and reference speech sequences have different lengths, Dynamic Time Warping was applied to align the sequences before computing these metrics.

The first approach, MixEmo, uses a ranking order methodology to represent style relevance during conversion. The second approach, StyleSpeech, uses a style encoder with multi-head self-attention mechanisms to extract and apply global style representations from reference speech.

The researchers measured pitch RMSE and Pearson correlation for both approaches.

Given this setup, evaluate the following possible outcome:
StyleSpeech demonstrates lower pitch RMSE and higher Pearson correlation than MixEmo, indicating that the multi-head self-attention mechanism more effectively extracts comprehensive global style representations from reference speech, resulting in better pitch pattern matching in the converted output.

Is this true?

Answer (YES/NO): YES